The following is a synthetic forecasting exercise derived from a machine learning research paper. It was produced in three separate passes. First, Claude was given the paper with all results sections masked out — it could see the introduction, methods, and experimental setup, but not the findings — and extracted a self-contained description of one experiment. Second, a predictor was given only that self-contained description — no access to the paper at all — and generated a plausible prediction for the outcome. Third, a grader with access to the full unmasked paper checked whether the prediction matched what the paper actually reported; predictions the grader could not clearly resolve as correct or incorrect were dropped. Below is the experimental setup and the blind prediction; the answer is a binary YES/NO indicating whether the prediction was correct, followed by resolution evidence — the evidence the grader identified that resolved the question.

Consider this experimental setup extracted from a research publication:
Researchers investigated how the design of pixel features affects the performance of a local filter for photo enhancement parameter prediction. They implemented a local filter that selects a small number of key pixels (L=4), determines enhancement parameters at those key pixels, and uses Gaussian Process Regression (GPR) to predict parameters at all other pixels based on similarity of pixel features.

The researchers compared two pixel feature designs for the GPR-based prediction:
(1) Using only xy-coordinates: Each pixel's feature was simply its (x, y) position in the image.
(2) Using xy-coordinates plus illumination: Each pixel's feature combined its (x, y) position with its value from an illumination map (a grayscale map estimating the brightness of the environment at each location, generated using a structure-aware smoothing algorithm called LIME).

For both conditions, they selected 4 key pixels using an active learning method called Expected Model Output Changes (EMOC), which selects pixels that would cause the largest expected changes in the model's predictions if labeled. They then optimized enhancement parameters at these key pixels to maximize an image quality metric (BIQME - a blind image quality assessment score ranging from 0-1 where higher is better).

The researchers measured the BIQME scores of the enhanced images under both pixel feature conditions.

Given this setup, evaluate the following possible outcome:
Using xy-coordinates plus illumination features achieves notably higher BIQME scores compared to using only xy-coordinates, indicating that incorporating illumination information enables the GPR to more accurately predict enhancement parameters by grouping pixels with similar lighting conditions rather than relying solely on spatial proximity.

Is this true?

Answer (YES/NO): YES